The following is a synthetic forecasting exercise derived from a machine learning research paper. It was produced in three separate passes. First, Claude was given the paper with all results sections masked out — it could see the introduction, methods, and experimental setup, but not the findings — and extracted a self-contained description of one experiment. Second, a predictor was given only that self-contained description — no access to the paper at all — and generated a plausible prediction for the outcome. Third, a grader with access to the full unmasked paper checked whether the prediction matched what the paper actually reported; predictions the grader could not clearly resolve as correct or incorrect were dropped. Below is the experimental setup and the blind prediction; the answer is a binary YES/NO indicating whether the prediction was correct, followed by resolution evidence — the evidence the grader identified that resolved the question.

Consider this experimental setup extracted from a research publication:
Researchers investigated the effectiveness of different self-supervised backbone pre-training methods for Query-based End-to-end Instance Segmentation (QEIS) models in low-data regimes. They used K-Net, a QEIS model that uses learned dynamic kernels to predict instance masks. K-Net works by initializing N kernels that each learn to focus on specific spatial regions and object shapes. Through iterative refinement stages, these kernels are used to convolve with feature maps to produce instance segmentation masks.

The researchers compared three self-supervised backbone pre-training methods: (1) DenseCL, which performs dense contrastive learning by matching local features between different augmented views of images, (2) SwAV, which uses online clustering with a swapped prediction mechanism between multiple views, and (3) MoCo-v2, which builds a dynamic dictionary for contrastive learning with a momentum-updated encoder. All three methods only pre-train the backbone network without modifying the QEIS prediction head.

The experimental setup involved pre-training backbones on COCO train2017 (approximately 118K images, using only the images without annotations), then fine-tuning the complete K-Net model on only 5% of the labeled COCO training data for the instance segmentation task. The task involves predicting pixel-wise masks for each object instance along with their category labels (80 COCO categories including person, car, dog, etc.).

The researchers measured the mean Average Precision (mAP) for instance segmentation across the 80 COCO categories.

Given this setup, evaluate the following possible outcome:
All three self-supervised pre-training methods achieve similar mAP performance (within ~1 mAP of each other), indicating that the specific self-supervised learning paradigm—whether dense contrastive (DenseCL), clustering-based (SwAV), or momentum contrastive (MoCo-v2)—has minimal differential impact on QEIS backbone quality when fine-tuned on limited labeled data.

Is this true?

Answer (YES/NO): NO